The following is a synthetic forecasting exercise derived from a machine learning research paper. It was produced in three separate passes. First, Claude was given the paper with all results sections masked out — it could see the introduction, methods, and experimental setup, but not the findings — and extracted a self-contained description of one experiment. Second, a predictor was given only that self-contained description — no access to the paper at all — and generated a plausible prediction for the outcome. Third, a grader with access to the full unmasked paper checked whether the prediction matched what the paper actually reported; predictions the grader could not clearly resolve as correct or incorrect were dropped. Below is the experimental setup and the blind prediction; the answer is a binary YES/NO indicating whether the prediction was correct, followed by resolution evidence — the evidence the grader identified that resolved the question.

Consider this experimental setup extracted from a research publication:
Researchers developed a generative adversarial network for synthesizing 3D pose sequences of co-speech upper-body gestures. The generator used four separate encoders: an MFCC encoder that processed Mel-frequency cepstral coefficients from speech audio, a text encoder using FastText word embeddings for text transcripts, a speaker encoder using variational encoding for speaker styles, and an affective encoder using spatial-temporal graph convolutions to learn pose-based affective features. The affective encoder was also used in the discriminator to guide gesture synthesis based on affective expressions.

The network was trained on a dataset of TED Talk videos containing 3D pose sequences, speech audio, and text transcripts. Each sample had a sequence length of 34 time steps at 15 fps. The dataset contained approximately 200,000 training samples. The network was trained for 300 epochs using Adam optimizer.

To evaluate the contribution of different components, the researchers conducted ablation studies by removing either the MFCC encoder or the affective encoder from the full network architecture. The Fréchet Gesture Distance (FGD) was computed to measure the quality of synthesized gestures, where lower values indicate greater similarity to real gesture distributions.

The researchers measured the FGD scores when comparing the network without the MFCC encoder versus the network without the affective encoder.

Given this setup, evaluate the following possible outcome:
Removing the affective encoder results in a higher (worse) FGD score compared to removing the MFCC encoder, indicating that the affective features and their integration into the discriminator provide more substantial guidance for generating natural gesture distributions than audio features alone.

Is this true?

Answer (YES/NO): YES